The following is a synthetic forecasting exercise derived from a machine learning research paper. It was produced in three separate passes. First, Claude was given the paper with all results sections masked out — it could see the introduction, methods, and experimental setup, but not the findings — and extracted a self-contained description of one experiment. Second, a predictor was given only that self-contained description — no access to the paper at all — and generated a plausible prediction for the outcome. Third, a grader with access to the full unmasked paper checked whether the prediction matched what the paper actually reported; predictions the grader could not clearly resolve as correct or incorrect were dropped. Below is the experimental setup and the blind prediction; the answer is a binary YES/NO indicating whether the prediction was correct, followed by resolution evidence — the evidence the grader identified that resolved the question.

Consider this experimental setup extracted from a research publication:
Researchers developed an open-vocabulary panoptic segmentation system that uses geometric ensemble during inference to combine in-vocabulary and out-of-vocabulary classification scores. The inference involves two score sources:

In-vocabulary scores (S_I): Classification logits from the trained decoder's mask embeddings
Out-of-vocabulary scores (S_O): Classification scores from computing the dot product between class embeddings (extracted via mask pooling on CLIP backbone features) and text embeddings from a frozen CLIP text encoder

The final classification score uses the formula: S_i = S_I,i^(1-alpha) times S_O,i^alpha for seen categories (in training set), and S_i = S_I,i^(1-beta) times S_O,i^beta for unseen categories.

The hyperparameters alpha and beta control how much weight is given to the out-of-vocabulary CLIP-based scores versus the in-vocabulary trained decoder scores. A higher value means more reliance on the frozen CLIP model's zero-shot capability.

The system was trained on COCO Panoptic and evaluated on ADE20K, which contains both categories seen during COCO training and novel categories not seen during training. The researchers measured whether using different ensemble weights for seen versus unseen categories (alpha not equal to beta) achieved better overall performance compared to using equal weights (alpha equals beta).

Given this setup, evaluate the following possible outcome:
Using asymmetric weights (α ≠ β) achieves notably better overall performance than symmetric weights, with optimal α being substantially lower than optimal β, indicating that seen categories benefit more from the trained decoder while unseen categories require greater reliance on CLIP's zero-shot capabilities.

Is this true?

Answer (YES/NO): YES